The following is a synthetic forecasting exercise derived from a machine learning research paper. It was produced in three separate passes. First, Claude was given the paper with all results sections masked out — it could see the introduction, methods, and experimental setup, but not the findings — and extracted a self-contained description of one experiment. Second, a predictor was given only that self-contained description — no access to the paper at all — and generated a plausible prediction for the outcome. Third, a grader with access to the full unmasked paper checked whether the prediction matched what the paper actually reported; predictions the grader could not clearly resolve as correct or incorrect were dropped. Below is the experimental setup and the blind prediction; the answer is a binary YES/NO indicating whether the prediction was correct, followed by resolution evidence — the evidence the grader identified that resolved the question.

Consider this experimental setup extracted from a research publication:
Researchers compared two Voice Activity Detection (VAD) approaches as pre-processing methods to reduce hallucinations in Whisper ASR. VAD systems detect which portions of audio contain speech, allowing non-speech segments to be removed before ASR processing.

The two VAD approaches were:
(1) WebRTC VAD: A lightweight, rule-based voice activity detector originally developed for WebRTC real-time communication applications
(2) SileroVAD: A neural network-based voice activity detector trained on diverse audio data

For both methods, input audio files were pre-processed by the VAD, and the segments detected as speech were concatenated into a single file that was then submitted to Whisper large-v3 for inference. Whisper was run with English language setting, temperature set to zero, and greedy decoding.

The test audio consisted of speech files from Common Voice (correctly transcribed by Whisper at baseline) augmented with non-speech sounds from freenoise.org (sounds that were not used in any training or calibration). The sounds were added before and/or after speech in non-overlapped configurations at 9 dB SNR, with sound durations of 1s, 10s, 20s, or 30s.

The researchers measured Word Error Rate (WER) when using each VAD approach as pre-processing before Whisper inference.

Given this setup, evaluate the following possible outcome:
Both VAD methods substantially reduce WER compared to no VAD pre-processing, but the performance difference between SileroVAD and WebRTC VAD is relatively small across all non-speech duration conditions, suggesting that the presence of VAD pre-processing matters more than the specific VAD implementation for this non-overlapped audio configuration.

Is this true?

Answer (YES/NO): NO